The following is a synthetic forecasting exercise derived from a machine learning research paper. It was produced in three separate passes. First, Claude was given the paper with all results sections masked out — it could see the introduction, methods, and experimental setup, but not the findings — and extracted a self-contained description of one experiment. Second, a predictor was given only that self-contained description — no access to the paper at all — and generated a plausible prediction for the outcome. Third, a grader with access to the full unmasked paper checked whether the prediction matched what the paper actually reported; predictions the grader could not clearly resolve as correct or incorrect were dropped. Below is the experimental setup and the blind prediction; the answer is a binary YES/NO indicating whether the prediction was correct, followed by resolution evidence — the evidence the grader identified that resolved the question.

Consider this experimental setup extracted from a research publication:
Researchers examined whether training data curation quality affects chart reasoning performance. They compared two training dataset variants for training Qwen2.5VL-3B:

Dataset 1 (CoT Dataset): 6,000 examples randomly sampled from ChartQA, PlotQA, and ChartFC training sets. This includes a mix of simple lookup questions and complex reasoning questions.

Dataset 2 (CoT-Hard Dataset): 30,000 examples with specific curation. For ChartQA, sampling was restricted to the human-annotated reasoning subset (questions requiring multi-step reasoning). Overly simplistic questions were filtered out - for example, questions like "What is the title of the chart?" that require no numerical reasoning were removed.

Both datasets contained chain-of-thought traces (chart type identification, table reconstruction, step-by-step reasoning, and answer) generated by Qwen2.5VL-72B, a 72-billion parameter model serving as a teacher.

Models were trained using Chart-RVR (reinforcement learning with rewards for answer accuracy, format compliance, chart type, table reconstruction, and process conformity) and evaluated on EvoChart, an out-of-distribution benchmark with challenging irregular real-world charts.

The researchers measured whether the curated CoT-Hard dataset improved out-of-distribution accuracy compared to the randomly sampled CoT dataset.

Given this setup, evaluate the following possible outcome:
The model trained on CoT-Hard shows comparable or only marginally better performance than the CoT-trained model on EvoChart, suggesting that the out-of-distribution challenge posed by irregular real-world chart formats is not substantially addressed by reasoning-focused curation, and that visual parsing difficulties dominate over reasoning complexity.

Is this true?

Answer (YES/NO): NO